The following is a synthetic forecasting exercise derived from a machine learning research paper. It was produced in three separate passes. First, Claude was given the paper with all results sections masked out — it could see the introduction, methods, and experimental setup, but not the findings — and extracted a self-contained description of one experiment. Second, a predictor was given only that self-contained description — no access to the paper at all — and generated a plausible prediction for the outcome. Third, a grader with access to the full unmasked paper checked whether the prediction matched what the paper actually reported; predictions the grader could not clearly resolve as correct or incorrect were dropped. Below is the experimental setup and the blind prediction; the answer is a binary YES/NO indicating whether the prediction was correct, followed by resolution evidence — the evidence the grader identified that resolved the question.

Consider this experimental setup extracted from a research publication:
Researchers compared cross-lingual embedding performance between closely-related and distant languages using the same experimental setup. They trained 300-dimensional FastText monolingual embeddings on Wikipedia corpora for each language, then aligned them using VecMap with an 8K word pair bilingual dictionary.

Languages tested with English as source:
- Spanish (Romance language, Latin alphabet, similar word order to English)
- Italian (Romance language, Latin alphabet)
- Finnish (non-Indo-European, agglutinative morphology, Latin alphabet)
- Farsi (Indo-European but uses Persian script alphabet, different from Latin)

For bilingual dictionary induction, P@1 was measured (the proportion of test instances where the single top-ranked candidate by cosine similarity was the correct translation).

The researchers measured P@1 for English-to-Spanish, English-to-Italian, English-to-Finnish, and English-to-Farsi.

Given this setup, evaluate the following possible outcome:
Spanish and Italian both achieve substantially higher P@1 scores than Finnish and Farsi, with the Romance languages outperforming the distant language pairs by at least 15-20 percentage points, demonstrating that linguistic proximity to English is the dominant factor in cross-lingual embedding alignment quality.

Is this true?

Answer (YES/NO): YES